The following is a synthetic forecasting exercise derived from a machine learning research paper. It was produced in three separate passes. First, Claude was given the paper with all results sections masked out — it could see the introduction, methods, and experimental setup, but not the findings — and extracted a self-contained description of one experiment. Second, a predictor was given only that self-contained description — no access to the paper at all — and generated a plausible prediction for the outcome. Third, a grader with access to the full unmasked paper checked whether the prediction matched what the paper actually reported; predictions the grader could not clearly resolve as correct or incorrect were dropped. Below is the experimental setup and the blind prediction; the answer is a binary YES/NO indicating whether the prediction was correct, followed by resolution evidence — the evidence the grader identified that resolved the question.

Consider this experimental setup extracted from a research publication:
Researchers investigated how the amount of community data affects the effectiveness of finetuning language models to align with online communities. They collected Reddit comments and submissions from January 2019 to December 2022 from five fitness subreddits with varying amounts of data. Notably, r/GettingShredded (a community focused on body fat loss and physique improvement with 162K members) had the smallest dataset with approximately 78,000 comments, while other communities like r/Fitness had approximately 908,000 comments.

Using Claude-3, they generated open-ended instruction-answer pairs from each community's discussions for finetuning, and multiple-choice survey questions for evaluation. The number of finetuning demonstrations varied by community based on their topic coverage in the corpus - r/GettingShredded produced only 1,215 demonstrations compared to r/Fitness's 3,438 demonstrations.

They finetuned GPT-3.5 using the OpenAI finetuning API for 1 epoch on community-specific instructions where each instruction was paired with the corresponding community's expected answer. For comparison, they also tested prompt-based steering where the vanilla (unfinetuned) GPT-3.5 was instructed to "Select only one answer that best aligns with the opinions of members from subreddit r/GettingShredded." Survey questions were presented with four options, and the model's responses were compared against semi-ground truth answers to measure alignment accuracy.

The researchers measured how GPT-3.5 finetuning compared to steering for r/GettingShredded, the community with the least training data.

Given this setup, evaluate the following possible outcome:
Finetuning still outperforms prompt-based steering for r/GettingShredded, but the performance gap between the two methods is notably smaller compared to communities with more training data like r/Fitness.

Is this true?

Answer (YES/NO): NO